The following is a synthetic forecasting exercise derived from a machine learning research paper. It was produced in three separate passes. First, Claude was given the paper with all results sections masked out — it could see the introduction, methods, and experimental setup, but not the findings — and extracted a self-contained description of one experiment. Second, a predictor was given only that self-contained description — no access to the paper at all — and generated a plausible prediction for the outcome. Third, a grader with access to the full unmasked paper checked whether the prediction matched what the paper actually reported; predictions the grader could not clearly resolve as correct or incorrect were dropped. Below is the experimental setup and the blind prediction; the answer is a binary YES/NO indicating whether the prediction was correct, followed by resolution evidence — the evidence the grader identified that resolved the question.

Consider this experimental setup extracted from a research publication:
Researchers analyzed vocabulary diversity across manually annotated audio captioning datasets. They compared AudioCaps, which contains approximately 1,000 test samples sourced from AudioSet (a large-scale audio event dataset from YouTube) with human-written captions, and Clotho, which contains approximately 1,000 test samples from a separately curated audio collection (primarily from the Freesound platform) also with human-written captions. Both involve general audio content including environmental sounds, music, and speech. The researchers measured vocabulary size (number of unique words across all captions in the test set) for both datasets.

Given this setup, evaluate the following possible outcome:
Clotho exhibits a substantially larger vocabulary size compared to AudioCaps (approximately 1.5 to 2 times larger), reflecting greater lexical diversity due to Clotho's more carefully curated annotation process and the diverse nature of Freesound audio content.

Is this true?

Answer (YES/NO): NO